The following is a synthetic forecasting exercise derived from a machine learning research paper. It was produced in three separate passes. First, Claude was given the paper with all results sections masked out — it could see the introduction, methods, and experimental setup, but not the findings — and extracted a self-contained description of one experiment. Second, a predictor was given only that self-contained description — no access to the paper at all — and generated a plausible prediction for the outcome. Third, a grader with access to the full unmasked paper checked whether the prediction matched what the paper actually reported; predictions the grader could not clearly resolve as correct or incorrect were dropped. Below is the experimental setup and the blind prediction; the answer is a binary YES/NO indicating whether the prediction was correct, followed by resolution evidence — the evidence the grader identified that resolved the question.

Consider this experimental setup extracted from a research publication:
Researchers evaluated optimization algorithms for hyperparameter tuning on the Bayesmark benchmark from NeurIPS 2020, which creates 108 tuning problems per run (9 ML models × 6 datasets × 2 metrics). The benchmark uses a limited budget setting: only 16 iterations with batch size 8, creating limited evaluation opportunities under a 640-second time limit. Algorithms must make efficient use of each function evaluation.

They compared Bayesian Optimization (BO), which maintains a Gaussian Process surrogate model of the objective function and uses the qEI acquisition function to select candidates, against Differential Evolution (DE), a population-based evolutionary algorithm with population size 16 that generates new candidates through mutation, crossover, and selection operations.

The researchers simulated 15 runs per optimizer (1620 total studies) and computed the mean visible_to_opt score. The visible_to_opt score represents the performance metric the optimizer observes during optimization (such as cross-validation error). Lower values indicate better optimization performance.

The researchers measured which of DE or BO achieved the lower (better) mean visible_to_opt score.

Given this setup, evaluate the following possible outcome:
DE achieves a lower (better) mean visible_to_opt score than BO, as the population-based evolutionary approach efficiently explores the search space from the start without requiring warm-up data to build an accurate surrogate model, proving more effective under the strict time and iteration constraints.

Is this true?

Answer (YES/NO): YES